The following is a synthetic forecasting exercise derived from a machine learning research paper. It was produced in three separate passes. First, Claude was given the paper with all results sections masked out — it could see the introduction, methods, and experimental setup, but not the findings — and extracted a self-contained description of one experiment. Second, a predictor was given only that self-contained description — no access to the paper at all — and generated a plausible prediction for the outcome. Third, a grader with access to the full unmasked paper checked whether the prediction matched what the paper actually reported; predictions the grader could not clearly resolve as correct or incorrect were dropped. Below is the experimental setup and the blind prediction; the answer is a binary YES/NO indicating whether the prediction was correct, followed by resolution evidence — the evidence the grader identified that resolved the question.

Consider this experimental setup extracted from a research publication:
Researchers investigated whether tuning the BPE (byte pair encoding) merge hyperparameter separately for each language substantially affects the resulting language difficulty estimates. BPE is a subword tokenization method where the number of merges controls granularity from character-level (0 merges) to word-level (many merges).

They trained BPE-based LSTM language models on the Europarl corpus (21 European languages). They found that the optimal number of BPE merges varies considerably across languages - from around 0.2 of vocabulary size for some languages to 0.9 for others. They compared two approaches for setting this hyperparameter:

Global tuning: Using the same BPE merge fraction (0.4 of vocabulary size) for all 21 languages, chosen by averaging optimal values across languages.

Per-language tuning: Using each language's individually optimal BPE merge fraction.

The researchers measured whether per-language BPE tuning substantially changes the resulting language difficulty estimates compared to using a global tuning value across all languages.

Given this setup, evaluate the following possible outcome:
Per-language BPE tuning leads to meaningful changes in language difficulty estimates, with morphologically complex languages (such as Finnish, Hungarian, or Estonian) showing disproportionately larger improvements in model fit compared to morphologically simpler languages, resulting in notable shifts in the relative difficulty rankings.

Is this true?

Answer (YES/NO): NO